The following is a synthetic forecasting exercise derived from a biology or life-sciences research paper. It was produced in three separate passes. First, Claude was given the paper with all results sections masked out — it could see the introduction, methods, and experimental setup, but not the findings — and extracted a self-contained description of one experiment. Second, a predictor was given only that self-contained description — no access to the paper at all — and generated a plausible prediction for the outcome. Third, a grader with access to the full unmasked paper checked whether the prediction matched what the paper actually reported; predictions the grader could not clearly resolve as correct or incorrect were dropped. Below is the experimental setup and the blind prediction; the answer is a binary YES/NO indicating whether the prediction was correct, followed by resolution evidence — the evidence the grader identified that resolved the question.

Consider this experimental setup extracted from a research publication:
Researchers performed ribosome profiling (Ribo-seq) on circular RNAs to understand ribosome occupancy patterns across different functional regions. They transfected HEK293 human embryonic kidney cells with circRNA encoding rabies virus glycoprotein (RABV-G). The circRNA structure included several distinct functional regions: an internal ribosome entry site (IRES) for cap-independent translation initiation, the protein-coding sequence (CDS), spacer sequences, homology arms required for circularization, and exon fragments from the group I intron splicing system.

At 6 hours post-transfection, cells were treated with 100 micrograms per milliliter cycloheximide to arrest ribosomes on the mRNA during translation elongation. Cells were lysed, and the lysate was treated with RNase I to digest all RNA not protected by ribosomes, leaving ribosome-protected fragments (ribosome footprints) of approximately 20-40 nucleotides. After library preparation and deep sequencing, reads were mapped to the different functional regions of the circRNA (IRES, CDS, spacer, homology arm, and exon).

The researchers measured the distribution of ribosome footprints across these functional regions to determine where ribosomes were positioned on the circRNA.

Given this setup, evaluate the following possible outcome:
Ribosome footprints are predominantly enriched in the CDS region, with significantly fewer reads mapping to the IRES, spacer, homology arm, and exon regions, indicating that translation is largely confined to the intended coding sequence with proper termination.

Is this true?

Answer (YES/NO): YES